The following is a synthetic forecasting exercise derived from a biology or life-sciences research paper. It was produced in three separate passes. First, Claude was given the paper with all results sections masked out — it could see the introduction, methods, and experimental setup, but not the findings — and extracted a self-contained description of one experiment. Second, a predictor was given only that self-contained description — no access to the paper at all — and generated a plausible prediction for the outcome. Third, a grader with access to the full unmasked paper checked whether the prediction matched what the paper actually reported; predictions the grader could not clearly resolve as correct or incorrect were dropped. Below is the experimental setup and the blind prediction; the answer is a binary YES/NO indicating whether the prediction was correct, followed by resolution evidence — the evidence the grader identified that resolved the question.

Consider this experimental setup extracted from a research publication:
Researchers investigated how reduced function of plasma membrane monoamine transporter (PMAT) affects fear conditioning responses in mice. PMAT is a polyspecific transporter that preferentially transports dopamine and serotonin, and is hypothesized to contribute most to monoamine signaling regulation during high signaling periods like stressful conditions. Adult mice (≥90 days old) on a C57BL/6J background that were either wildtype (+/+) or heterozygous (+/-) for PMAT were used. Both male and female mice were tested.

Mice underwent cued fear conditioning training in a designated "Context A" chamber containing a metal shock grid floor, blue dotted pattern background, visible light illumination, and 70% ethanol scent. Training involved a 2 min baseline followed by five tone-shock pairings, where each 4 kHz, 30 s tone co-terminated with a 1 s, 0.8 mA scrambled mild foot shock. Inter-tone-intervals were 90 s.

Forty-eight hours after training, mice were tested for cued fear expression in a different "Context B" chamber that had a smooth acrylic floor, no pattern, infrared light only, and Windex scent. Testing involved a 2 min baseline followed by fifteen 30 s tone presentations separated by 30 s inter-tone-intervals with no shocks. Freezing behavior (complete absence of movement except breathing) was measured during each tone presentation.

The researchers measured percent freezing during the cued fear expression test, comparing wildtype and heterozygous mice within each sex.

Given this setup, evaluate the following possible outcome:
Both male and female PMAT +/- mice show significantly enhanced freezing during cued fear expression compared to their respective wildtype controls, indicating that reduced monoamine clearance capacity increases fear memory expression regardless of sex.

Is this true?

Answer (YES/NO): NO